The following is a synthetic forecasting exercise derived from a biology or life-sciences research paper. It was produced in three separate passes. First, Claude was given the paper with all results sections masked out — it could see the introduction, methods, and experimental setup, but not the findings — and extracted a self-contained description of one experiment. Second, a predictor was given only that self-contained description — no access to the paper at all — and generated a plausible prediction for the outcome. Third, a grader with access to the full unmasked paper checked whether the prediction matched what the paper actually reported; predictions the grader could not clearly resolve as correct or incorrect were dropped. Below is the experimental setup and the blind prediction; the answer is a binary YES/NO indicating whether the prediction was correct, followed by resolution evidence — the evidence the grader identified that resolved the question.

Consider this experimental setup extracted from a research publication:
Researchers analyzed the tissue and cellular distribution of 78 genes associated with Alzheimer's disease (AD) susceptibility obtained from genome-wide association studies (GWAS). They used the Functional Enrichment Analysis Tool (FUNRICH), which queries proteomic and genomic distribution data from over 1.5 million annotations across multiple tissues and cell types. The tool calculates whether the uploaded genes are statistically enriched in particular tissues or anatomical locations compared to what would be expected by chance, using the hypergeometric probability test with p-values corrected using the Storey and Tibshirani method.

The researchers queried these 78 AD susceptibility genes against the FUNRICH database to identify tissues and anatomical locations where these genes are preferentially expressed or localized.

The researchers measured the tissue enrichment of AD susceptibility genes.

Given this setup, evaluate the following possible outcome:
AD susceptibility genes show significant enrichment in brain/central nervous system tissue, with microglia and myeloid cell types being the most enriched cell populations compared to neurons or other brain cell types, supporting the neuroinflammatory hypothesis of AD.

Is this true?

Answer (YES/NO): NO